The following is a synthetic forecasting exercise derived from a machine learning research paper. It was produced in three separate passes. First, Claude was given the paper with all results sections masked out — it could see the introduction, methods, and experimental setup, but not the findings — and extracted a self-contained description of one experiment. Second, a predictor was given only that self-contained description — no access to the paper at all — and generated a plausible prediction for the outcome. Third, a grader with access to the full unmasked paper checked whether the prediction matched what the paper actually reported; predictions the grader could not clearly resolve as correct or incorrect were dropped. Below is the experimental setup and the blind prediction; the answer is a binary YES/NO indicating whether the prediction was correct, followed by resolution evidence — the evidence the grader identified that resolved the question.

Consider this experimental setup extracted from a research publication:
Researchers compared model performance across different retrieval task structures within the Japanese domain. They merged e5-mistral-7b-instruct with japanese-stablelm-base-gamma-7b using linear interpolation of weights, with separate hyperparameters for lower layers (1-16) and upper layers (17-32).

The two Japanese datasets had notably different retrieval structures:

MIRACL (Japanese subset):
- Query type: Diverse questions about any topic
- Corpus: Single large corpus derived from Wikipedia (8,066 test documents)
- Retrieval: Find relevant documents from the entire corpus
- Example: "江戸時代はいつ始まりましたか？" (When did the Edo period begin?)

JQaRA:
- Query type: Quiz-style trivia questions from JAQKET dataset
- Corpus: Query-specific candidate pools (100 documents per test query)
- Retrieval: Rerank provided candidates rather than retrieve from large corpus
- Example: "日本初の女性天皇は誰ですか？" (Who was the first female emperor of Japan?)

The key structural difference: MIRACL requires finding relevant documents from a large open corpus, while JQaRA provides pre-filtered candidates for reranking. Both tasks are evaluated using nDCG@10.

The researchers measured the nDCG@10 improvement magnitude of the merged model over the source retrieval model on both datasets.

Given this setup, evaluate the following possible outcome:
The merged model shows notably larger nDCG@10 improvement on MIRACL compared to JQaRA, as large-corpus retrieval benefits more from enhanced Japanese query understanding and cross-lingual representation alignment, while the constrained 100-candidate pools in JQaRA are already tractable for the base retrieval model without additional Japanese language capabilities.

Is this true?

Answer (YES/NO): NO